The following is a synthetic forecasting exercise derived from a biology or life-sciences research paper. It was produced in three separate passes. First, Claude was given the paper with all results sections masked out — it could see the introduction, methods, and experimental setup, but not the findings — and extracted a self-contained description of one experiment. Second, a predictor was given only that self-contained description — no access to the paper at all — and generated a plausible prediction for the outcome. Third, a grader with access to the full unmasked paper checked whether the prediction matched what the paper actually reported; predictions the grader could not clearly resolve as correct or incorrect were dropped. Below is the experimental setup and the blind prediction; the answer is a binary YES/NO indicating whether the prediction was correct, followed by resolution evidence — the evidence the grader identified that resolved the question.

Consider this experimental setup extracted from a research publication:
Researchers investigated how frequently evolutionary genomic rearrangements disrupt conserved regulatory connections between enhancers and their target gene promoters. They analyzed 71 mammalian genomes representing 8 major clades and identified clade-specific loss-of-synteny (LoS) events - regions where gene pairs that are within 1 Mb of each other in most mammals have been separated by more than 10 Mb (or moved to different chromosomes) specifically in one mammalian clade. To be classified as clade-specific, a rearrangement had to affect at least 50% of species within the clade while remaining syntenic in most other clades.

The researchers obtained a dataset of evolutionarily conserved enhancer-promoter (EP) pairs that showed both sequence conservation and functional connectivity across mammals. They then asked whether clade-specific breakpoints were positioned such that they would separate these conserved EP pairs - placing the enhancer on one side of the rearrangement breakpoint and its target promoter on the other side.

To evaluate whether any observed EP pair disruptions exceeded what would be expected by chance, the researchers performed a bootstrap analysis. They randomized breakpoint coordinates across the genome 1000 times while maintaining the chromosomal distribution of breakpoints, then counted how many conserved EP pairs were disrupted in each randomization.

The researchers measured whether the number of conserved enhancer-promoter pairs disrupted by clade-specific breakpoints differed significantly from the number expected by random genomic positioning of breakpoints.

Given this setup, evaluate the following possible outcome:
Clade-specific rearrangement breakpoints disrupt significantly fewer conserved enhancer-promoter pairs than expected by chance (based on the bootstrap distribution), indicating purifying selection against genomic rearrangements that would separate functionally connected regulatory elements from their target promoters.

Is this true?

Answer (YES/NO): NO